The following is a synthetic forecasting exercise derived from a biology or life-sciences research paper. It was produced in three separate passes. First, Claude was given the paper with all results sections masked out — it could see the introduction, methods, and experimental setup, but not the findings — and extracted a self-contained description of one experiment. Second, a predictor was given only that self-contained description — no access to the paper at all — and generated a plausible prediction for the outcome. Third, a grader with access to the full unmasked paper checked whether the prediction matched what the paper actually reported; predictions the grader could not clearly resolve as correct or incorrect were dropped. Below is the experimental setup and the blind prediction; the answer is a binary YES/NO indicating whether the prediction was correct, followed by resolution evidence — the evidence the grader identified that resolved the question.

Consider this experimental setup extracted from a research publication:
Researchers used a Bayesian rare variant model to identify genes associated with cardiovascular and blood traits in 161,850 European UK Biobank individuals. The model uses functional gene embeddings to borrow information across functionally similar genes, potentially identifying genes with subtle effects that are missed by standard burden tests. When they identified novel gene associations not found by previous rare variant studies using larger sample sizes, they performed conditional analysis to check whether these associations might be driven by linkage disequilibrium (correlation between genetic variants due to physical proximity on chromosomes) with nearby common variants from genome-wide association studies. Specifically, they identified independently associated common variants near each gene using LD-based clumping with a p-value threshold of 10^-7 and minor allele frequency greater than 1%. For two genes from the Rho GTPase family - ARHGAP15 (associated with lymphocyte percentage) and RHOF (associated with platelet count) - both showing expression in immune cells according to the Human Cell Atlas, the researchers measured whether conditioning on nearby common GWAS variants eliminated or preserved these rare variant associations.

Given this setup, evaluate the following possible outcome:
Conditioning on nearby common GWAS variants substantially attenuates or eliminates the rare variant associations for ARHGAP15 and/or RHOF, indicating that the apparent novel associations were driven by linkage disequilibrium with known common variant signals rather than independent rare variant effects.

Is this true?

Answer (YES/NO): NO